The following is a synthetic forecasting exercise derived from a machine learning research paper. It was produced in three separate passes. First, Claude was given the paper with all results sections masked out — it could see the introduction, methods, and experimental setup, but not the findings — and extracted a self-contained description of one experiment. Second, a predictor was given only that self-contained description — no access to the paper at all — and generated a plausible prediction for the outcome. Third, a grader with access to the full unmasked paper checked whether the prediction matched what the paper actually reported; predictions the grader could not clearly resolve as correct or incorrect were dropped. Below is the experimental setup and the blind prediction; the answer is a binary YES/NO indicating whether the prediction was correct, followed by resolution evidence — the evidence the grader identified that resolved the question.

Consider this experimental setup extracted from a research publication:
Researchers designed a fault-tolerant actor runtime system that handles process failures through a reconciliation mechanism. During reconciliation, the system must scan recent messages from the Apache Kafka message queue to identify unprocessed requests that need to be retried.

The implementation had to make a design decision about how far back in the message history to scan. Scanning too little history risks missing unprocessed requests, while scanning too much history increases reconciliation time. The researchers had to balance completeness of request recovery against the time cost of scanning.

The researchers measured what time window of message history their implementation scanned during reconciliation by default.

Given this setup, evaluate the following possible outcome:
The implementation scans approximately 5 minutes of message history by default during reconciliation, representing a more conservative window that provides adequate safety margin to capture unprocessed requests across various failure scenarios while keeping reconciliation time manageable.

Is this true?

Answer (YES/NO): NO